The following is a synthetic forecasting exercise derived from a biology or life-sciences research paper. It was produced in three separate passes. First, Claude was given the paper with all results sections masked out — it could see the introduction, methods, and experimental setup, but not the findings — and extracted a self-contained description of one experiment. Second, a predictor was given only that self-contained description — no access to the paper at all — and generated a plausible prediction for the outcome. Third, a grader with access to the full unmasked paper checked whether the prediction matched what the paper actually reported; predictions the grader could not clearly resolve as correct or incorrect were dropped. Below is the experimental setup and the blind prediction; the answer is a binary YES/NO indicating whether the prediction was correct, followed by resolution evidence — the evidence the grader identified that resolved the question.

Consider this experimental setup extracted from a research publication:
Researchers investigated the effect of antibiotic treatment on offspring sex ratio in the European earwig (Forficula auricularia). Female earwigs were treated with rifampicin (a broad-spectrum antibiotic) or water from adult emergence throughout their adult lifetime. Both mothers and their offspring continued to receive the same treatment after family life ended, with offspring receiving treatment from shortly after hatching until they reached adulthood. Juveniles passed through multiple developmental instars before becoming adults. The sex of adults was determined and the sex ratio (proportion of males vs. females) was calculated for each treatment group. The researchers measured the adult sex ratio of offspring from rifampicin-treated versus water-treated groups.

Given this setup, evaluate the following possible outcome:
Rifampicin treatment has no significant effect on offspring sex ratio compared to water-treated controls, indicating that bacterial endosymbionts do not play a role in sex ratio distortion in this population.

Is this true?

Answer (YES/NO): YES